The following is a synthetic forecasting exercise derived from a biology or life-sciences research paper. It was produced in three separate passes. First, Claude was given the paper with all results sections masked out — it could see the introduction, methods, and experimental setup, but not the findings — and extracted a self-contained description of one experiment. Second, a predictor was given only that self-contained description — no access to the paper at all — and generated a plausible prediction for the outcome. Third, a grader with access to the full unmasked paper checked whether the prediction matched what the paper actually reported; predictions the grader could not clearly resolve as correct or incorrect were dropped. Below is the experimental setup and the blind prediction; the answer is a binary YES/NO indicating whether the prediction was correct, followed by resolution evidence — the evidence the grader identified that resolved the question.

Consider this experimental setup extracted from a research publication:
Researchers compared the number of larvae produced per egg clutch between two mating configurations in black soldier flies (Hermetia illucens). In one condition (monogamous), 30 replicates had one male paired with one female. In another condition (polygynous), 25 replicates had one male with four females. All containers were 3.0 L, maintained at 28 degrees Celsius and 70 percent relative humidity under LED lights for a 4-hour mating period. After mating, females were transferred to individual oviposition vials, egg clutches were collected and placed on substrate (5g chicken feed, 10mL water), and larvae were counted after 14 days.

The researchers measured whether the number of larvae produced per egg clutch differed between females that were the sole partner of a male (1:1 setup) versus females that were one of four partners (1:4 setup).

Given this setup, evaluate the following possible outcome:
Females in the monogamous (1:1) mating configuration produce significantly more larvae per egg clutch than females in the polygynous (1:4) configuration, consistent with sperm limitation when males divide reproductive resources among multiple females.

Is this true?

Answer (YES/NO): NO